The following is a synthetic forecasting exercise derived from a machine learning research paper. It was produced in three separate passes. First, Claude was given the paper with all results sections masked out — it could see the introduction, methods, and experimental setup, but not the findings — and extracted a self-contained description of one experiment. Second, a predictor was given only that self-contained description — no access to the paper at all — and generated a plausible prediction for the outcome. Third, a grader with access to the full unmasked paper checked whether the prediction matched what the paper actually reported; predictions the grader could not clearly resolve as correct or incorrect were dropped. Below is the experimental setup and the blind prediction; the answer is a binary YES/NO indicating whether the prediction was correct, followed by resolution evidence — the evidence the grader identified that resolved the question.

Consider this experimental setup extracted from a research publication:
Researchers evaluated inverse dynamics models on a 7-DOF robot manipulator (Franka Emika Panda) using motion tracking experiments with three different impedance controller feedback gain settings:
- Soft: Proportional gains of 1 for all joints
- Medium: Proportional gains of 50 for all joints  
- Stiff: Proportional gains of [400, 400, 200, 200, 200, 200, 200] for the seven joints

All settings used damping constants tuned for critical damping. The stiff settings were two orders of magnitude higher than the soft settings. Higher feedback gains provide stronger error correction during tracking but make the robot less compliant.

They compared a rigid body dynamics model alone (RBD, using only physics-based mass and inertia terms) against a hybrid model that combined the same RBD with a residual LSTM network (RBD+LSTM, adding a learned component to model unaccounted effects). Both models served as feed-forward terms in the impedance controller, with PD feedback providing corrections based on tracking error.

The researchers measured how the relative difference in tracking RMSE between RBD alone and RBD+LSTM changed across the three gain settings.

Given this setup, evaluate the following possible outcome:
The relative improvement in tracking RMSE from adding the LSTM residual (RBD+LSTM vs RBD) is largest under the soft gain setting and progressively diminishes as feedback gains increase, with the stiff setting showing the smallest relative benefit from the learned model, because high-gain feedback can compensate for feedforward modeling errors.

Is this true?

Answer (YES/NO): NO